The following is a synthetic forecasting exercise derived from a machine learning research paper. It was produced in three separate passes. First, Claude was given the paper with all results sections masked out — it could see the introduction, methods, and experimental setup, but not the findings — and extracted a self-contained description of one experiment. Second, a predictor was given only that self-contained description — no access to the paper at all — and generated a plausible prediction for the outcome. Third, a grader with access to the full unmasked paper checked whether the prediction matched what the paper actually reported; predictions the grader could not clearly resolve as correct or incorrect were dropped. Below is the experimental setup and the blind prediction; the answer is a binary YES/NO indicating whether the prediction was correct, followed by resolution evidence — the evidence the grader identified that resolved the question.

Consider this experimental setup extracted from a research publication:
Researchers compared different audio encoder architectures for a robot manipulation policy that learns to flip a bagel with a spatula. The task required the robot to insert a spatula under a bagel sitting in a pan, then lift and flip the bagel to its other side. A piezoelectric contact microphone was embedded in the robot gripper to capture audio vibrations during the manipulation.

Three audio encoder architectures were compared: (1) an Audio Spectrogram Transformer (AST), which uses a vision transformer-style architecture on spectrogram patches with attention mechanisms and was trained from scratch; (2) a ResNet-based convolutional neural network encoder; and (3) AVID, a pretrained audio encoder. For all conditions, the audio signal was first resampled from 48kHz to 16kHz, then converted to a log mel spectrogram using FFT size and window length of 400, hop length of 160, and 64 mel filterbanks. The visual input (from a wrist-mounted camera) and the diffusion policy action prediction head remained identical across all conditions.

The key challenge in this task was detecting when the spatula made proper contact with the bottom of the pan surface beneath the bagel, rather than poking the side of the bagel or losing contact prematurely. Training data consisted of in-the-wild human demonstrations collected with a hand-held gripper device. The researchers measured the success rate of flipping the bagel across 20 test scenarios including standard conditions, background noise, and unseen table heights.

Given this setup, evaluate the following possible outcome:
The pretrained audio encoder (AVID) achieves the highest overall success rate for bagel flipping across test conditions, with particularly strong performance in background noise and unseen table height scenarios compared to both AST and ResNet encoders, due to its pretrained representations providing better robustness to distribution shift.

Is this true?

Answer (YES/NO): NO